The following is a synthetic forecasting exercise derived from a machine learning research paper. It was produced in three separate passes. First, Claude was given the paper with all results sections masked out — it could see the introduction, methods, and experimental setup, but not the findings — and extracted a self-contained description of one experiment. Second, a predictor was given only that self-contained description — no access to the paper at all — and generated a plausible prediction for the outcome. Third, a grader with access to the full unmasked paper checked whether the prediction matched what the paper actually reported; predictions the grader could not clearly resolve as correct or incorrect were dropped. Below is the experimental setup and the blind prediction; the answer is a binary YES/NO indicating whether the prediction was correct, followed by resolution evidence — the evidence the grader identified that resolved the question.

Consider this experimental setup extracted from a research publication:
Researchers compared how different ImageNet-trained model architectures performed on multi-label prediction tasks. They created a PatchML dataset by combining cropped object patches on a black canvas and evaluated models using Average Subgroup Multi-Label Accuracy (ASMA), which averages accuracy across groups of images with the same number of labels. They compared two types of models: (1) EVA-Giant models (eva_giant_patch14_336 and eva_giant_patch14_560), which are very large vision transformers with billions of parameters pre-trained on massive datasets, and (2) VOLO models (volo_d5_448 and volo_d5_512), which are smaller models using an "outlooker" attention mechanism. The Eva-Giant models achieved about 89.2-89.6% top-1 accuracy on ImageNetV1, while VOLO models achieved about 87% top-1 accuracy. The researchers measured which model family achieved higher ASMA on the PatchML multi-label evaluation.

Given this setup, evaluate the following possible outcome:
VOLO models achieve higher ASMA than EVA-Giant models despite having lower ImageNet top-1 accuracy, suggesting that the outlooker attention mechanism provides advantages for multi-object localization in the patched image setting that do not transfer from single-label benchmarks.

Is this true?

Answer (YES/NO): YES